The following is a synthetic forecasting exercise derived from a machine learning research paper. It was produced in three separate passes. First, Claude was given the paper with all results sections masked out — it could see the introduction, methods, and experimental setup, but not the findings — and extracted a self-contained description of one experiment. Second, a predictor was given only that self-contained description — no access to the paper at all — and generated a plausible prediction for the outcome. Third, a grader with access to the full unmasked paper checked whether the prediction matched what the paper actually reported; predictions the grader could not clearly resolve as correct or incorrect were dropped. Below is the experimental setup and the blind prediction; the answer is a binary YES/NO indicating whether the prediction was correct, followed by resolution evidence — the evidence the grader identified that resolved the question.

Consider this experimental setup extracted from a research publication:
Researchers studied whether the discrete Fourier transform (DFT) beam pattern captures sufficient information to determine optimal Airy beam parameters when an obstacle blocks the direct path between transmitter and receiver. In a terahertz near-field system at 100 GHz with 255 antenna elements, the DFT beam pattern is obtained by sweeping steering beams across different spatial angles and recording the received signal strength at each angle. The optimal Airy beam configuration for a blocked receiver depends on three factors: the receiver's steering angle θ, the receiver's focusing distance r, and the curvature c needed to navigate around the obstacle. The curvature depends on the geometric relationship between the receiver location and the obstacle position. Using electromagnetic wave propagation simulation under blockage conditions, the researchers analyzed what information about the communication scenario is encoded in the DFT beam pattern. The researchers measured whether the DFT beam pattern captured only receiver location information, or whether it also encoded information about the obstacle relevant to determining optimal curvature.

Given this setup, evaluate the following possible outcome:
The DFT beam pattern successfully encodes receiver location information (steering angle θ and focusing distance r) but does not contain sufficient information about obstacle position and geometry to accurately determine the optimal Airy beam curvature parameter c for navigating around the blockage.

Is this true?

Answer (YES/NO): NO